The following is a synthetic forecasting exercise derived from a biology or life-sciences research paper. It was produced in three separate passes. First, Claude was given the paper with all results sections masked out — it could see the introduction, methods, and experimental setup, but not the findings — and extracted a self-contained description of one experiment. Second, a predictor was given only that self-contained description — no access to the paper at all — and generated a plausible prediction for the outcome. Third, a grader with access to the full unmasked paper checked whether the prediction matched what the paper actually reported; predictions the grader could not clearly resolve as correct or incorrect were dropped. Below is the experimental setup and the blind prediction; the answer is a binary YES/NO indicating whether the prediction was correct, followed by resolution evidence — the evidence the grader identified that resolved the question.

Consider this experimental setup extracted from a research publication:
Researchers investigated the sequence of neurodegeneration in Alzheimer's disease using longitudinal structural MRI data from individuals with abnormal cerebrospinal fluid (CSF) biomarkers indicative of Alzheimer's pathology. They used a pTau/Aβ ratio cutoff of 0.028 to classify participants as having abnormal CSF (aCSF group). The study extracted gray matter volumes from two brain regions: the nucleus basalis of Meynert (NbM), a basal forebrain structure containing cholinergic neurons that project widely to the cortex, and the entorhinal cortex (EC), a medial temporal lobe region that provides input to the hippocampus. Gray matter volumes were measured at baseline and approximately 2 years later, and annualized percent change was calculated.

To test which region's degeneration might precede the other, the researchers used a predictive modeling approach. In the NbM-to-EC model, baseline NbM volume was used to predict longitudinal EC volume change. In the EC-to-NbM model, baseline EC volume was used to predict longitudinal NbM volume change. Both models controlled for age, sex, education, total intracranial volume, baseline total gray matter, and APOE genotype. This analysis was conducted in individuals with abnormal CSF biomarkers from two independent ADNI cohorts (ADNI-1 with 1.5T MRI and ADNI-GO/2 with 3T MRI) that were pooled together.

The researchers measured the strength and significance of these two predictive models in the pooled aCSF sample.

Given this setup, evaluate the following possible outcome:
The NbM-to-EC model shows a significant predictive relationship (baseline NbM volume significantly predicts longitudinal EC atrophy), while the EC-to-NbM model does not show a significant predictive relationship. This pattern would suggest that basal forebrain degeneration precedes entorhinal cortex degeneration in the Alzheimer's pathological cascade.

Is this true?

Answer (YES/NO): YES